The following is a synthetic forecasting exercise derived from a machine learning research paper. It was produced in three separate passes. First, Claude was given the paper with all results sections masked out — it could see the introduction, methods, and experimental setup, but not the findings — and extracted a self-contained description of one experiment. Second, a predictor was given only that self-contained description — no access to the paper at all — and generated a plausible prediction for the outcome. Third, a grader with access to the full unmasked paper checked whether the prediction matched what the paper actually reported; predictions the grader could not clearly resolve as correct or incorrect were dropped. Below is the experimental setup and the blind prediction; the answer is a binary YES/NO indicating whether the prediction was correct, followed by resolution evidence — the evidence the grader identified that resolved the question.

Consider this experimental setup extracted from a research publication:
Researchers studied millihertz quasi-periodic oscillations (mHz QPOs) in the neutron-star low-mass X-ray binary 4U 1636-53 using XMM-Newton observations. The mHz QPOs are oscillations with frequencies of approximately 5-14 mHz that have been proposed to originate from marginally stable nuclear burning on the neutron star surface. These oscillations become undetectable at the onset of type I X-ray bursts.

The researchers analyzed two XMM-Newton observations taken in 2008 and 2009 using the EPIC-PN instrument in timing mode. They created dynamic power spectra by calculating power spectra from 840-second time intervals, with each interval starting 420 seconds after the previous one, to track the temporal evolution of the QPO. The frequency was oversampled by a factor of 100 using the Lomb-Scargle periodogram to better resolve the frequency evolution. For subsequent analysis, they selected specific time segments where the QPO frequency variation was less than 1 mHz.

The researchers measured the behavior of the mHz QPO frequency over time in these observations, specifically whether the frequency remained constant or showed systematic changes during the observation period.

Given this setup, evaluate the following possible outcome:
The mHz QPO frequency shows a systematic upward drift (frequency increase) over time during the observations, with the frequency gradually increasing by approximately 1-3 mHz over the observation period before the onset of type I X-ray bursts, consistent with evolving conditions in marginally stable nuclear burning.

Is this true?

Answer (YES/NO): NO